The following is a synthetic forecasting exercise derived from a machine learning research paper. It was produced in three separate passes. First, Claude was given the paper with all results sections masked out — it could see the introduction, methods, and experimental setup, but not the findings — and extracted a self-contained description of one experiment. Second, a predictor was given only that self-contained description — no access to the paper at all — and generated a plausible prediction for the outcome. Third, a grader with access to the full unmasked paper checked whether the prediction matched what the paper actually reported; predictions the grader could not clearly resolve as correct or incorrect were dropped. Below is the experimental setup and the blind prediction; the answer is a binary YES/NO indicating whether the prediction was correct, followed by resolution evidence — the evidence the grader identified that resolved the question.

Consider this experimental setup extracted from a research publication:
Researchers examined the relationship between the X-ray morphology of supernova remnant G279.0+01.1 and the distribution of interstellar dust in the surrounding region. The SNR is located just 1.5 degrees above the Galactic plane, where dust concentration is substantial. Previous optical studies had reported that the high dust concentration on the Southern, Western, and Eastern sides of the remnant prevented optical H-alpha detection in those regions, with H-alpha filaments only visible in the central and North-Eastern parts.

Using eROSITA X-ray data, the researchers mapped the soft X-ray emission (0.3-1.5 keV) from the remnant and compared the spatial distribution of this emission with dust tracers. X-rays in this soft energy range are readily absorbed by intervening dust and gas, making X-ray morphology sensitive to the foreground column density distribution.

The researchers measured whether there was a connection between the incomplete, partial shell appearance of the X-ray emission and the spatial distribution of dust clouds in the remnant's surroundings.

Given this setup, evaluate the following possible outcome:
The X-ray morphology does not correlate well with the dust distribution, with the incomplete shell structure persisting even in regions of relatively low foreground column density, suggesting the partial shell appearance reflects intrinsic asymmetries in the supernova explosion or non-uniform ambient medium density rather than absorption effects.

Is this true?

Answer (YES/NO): NO